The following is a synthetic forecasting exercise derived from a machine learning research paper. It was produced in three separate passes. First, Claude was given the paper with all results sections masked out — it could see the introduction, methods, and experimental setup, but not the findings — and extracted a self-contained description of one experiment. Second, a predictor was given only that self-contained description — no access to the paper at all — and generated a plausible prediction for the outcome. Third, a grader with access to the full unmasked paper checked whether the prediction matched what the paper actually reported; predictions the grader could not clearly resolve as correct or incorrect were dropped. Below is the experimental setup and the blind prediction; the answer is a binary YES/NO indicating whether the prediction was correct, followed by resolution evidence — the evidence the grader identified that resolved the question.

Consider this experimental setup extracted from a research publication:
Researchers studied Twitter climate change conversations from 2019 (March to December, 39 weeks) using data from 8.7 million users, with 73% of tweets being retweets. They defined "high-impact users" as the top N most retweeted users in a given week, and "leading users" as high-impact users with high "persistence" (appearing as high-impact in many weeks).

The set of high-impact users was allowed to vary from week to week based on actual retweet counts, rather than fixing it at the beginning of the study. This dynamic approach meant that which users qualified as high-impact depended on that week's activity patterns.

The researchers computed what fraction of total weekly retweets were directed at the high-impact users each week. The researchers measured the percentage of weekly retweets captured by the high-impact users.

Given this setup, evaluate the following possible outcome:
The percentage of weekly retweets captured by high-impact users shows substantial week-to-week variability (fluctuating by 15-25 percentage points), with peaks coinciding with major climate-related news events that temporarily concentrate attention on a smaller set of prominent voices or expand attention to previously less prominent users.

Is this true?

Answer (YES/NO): NO